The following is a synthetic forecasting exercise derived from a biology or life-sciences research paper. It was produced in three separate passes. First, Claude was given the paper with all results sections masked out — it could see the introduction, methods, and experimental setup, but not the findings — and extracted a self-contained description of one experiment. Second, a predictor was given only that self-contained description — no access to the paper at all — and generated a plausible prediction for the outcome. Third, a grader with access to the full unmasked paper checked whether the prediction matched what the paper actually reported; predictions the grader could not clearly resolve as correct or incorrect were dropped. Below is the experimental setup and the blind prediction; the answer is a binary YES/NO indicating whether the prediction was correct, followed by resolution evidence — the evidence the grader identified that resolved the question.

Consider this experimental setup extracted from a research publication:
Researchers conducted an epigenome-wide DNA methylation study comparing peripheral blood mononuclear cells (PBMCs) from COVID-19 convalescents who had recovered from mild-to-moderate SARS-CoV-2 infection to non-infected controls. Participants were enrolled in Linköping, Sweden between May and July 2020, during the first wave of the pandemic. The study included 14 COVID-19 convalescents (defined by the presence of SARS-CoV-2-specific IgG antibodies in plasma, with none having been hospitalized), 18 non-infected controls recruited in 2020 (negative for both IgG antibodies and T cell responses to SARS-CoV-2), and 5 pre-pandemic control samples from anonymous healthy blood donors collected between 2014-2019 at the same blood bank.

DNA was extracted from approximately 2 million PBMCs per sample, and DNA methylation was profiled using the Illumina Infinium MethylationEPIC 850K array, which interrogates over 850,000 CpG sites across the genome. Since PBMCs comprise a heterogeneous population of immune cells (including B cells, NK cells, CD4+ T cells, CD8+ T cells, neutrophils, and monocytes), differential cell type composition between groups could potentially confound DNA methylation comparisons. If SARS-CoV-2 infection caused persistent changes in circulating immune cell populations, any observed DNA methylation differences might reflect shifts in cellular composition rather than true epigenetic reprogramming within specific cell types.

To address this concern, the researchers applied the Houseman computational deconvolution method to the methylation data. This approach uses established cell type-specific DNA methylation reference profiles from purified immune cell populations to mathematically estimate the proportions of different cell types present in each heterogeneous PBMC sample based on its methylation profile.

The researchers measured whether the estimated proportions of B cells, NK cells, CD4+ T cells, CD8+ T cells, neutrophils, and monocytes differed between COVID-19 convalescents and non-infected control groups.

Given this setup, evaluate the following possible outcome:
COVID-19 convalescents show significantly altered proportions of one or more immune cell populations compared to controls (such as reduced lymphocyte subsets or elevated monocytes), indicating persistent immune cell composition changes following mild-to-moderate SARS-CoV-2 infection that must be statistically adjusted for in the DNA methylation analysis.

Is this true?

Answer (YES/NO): NO